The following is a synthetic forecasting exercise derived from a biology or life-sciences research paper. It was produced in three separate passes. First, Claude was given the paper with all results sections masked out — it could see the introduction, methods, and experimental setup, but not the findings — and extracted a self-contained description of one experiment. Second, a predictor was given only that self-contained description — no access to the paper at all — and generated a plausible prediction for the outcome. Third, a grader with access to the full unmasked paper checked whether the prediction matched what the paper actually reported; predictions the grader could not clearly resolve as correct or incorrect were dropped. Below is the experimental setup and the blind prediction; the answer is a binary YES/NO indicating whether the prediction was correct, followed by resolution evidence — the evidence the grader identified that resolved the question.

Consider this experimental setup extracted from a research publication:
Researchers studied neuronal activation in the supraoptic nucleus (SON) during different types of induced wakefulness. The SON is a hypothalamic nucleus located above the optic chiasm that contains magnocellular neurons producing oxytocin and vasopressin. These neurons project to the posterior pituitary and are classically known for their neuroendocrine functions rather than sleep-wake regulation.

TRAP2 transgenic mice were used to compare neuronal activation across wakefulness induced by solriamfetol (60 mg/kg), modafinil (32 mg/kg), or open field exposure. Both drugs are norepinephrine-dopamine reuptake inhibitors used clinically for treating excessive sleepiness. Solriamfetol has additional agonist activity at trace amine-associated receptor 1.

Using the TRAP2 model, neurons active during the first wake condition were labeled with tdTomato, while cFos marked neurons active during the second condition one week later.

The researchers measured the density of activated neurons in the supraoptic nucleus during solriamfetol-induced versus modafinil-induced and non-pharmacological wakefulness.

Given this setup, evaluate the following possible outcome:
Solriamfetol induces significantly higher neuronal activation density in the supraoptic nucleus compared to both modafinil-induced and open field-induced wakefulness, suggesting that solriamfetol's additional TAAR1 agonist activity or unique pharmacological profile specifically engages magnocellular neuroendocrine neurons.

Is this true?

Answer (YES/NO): YES